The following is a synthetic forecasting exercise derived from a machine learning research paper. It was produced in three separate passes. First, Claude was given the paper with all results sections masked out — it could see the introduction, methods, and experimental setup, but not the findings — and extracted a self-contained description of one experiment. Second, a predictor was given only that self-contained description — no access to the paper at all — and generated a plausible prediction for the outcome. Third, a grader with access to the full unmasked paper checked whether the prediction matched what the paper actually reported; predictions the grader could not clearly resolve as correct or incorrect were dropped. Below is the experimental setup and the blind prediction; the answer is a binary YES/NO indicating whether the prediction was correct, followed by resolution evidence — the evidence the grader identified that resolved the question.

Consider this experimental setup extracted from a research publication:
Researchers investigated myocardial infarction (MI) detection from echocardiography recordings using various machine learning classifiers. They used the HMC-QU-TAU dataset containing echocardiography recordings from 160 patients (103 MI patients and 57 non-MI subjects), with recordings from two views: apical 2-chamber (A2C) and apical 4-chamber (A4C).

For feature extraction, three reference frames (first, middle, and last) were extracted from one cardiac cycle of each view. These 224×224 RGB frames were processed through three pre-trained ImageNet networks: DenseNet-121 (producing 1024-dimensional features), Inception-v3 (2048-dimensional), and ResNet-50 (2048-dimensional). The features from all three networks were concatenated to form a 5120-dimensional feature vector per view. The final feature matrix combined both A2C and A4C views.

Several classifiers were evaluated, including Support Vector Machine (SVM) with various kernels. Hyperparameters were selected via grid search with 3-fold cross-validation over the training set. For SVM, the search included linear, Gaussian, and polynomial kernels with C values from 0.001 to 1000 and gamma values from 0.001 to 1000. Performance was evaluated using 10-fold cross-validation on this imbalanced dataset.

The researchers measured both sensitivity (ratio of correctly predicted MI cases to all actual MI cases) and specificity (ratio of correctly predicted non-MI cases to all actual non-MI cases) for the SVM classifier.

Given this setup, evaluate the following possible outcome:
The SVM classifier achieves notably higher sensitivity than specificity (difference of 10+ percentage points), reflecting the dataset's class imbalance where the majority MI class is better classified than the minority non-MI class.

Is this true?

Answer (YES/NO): YES